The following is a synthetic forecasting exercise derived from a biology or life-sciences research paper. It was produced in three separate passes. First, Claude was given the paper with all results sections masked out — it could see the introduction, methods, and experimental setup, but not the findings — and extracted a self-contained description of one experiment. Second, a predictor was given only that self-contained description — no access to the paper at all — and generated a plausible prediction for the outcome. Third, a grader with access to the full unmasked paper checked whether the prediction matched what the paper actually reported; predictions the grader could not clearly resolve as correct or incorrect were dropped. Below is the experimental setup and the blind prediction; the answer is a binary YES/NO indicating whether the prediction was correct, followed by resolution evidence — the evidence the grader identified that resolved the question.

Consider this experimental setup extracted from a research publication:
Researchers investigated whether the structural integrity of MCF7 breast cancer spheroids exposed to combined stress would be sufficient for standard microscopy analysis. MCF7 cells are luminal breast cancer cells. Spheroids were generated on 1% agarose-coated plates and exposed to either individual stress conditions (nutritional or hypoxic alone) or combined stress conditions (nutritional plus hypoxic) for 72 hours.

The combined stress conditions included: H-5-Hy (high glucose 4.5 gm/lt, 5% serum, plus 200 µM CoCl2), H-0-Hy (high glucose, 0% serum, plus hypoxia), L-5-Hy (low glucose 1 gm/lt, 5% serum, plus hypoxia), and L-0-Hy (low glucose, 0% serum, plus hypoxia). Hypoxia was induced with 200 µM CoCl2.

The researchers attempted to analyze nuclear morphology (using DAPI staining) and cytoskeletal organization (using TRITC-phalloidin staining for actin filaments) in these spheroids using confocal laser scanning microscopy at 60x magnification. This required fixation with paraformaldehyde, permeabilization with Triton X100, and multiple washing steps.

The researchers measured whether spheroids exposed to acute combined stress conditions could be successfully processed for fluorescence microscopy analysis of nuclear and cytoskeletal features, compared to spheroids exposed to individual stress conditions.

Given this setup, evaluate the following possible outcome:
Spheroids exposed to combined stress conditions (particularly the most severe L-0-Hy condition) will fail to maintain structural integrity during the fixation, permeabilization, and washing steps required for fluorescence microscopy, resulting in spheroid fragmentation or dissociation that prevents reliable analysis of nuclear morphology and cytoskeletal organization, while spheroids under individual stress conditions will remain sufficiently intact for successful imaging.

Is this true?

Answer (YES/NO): YES